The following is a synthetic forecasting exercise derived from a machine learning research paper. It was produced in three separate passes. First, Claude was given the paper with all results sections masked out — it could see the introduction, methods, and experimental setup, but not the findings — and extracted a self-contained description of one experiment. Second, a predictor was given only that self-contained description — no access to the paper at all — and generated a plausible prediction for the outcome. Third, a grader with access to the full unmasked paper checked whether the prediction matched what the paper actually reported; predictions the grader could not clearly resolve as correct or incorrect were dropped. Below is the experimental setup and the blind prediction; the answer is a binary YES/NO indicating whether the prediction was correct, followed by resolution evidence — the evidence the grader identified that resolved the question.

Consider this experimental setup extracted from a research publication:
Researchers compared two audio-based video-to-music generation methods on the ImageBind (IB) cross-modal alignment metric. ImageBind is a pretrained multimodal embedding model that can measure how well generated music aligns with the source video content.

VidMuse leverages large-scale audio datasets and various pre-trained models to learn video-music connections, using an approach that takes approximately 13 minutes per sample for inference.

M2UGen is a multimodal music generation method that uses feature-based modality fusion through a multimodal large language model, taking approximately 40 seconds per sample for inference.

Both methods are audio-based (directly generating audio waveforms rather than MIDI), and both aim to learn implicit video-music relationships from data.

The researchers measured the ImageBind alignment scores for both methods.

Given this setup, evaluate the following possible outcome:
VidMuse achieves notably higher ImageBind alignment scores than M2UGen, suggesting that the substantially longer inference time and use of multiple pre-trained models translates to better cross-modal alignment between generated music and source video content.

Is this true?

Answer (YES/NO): YES